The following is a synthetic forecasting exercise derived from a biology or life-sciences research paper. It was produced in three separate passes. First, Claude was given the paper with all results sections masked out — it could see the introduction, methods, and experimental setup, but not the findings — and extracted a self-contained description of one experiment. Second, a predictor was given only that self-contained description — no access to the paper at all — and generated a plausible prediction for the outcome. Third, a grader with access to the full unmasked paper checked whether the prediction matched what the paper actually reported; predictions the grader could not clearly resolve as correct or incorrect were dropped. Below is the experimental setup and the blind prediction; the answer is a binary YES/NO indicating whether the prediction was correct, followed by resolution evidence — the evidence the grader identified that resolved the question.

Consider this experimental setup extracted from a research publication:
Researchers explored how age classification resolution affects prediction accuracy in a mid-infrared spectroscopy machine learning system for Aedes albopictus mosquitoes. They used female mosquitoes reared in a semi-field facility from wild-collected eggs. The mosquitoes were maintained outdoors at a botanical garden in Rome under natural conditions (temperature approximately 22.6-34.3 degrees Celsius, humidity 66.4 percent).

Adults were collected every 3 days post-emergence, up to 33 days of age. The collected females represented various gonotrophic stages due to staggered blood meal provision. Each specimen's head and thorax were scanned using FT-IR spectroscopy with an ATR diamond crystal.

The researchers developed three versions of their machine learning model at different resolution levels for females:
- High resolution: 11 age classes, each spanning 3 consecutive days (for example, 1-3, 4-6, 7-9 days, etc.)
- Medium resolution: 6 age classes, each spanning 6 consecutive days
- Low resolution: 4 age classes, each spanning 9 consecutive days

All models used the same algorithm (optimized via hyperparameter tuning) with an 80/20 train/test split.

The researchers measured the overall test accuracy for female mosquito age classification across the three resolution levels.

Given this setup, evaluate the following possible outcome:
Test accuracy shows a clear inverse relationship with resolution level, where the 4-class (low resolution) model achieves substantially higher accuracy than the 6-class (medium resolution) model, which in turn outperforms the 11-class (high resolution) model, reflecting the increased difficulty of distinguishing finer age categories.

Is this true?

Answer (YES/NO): YES